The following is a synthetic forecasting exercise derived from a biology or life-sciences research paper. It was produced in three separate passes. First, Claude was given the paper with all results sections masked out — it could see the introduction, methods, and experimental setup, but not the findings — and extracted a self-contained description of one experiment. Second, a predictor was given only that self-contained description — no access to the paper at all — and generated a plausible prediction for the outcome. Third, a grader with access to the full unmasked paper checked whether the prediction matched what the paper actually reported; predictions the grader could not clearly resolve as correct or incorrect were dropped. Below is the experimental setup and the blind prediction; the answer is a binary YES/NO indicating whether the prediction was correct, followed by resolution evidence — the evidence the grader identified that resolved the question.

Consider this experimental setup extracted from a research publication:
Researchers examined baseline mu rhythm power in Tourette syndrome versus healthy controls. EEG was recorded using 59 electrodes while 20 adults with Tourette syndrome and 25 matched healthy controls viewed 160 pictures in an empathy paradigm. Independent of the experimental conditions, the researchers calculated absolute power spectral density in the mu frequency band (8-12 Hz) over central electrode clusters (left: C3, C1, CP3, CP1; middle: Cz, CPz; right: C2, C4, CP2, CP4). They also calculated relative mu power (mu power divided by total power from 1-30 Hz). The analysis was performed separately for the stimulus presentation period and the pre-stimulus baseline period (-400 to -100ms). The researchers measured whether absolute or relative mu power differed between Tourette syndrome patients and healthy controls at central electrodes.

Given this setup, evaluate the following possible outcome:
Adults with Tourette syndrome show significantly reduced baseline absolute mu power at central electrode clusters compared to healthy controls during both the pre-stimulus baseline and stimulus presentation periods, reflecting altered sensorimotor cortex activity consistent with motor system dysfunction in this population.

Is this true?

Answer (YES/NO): NO